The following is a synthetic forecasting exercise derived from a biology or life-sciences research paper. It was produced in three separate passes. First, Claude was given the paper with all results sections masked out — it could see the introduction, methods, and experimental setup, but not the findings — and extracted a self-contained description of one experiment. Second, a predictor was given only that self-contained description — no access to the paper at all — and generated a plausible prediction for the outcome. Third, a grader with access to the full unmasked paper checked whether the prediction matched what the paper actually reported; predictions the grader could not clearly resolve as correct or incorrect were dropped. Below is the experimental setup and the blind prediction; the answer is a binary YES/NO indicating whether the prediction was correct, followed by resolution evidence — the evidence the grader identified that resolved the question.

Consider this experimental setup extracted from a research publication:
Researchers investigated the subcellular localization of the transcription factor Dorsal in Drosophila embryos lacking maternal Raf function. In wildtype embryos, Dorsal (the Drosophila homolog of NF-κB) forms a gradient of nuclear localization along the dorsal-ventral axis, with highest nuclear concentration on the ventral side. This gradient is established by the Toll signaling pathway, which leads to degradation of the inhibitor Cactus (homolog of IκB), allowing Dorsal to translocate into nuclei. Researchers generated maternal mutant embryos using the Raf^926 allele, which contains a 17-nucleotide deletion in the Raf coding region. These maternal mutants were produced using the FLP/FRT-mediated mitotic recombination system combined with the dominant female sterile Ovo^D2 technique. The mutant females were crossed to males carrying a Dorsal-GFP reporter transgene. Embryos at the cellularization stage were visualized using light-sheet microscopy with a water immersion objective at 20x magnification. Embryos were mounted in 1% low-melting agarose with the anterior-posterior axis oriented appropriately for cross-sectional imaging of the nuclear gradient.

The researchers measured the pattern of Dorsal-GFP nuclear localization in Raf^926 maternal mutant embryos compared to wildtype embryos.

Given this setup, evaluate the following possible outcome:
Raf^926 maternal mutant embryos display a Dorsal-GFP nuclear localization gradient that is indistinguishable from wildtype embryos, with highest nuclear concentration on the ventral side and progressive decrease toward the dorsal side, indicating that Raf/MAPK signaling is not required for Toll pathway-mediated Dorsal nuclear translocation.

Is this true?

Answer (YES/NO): NO